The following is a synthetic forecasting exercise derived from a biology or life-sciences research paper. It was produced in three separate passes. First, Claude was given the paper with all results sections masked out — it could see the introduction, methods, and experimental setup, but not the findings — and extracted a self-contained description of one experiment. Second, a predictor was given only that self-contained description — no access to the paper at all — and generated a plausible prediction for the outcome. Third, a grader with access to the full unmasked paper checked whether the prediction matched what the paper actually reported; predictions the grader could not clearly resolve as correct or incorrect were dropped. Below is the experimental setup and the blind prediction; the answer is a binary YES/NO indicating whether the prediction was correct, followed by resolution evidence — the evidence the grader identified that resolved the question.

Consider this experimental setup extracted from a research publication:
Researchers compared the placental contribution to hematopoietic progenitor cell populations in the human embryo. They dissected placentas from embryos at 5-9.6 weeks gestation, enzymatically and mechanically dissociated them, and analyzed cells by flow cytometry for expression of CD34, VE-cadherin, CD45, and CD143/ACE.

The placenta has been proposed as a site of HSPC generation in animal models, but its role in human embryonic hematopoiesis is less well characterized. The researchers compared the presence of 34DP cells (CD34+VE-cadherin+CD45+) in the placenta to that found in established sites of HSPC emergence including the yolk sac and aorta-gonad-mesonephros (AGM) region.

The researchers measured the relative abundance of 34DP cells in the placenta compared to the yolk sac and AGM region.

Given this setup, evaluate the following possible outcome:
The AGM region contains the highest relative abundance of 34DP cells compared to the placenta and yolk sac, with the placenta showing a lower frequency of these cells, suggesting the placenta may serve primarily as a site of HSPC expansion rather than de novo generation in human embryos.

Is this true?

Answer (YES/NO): NO